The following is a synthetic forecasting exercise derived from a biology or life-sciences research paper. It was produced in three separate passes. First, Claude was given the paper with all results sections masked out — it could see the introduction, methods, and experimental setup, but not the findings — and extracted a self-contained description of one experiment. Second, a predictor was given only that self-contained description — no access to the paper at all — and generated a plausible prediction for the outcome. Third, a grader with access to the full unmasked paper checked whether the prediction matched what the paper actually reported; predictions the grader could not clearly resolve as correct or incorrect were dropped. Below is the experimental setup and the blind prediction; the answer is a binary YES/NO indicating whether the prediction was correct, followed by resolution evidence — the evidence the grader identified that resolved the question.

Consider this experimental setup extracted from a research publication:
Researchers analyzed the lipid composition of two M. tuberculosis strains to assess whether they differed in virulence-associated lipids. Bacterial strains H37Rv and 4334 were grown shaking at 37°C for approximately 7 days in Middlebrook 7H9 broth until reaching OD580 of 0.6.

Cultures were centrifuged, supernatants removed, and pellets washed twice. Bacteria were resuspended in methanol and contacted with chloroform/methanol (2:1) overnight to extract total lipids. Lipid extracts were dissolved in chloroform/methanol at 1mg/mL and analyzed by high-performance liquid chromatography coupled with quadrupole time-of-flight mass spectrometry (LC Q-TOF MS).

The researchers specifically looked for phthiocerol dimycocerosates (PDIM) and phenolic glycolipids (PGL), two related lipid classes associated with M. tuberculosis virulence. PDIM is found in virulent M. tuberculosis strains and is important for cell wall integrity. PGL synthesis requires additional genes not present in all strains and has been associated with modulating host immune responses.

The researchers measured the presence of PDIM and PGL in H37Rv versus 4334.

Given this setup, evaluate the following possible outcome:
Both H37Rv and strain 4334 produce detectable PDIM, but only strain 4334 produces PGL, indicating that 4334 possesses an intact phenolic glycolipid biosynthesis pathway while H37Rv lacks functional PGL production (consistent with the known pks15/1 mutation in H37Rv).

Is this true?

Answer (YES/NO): NO